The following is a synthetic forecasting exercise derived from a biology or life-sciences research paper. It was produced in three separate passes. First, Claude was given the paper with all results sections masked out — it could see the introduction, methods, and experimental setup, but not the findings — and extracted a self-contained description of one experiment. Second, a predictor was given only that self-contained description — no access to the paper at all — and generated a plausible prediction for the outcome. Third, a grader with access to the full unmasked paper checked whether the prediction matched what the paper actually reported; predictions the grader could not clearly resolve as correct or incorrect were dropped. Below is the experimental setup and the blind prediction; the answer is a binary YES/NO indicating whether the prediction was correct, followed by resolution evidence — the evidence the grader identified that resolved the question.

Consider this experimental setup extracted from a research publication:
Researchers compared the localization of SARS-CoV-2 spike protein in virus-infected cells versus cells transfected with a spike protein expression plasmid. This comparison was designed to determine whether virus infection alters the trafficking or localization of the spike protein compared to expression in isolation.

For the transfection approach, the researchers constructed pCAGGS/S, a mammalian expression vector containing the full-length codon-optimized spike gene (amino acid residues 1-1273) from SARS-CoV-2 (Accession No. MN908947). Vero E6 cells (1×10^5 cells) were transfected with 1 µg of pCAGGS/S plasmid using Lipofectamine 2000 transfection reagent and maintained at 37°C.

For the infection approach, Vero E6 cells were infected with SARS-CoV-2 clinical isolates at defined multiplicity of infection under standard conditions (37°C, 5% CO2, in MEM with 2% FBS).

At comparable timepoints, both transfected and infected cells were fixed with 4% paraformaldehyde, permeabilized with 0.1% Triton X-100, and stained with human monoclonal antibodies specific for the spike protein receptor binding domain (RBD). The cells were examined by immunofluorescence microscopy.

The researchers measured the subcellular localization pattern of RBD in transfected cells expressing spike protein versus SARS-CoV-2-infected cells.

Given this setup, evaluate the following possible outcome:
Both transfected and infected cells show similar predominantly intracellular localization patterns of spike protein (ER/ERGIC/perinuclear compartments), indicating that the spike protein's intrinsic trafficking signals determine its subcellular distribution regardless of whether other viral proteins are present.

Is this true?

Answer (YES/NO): NO